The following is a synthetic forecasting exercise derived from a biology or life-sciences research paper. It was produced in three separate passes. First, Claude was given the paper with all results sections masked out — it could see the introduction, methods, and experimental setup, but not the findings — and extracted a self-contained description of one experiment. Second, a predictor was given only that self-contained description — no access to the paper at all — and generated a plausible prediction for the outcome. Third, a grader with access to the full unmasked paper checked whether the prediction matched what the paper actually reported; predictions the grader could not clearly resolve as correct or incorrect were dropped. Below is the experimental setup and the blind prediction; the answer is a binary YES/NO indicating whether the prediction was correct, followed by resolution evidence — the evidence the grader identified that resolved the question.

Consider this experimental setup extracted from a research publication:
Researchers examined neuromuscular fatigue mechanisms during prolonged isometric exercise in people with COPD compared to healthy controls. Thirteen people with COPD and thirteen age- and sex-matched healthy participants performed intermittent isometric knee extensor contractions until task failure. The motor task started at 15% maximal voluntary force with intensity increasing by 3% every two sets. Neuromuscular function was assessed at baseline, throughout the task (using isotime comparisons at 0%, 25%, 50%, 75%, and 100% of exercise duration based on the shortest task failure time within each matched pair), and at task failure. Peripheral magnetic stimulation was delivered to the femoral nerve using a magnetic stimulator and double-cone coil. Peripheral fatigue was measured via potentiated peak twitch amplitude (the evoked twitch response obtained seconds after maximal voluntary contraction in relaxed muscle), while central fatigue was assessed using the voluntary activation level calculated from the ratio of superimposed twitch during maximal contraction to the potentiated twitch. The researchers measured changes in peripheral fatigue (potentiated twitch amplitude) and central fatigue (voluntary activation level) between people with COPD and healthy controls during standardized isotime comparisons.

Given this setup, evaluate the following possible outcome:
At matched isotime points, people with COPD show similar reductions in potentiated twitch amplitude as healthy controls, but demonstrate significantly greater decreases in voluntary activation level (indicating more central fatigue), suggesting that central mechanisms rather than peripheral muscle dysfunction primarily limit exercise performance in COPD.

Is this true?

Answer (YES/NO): NO